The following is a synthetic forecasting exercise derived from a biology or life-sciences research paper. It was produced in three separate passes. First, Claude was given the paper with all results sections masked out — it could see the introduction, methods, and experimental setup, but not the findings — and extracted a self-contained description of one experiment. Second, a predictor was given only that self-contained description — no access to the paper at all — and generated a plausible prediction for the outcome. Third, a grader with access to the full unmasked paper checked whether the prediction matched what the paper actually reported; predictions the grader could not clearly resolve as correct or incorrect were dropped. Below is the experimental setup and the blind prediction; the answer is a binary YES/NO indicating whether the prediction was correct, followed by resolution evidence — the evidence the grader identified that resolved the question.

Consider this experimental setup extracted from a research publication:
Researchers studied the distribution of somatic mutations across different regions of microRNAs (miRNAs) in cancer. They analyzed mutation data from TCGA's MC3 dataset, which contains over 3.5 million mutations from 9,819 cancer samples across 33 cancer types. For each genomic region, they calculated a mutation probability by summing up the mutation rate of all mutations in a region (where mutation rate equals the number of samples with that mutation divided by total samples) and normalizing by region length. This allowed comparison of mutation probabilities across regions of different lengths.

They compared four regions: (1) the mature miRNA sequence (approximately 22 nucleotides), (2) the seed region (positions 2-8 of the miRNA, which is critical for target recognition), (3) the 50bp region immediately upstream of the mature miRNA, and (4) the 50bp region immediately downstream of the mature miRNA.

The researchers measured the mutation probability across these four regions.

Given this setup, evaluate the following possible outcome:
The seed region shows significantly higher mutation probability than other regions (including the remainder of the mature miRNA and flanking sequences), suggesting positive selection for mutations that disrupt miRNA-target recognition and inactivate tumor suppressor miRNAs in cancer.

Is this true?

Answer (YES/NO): YES